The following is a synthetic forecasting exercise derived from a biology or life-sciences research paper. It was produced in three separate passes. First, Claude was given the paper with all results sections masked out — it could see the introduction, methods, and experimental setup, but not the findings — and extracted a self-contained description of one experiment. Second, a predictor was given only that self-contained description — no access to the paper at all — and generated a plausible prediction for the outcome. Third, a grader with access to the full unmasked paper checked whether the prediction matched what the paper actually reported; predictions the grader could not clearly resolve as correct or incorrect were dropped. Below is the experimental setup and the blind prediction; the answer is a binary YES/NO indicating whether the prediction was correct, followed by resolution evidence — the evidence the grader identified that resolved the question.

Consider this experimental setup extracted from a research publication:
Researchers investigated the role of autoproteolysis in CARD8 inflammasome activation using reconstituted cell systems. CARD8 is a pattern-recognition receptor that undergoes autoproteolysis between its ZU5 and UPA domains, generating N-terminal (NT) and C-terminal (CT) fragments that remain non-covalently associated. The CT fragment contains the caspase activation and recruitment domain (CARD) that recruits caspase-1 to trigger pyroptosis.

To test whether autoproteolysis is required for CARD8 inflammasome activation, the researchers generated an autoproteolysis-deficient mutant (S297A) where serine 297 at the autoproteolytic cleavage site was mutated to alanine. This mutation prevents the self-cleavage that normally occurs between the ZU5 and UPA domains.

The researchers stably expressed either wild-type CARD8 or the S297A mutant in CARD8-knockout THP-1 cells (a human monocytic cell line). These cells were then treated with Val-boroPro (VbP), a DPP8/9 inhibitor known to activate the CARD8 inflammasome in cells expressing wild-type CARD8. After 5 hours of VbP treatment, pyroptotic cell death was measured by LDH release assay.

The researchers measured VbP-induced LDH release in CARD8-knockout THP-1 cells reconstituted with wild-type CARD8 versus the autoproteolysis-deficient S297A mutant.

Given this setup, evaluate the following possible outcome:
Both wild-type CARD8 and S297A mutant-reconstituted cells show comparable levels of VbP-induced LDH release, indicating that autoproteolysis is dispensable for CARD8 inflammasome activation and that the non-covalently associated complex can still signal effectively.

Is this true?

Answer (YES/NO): NO